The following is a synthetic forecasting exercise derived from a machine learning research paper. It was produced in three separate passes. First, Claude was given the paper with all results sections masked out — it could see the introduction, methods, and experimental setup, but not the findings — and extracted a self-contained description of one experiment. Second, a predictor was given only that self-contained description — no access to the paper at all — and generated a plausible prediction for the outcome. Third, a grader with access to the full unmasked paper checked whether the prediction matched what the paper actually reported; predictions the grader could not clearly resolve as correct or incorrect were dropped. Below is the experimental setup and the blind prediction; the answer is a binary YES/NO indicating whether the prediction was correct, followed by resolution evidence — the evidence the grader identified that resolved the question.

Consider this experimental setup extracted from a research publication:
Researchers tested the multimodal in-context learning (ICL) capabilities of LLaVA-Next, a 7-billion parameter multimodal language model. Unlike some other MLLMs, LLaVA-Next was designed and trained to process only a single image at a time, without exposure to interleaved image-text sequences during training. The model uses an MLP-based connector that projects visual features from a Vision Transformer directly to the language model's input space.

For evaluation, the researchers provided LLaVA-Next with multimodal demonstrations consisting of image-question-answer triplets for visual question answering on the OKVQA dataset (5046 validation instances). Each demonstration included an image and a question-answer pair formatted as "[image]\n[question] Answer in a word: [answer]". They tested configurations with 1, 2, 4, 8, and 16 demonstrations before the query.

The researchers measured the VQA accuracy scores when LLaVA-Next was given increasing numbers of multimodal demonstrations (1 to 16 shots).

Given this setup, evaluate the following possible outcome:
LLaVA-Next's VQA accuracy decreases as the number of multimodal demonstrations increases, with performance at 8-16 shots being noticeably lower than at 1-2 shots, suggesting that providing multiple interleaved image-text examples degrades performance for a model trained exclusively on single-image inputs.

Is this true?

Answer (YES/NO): NO